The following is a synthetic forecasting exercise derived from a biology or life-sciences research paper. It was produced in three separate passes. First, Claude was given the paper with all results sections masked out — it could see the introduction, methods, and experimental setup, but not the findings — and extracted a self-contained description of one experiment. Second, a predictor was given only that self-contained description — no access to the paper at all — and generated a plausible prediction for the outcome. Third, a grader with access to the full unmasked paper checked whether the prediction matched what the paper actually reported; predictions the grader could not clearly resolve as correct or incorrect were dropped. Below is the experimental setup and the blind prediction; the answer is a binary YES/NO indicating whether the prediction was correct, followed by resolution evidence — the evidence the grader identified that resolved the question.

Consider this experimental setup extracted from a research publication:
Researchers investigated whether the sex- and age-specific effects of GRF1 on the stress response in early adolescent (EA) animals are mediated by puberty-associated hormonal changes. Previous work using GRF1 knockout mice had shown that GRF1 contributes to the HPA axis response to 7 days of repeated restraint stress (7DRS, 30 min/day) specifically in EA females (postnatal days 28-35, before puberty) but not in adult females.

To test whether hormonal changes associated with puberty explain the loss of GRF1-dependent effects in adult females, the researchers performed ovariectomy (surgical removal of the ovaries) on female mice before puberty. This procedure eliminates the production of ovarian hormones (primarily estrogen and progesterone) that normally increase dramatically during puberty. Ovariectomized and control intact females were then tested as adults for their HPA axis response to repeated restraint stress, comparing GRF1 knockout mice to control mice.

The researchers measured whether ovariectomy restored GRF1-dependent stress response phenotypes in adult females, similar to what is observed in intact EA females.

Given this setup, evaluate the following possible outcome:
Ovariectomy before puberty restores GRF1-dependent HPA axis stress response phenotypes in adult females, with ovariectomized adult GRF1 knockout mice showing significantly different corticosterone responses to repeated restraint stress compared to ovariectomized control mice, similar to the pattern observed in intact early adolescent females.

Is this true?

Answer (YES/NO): NO